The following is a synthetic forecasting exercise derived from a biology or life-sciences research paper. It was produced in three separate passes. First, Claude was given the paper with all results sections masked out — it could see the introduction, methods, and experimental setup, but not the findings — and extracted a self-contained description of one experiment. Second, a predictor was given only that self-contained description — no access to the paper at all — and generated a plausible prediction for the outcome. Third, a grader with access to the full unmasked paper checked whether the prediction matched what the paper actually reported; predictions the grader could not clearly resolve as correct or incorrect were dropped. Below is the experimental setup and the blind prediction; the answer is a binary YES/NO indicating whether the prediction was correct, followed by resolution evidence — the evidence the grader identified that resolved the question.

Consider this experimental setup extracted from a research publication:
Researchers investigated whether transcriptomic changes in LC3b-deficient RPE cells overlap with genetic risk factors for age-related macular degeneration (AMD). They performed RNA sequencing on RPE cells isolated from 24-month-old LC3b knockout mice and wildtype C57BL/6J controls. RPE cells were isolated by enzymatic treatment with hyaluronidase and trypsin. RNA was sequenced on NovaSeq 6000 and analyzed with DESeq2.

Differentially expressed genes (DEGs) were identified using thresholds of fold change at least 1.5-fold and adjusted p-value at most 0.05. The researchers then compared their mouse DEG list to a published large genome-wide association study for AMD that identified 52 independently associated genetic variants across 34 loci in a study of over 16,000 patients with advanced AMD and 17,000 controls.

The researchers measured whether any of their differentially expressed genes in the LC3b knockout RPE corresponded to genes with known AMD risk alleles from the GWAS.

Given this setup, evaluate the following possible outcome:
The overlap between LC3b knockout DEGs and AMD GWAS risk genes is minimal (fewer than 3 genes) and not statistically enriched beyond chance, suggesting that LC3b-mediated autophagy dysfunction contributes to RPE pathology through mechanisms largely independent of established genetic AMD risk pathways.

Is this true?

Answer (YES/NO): NO